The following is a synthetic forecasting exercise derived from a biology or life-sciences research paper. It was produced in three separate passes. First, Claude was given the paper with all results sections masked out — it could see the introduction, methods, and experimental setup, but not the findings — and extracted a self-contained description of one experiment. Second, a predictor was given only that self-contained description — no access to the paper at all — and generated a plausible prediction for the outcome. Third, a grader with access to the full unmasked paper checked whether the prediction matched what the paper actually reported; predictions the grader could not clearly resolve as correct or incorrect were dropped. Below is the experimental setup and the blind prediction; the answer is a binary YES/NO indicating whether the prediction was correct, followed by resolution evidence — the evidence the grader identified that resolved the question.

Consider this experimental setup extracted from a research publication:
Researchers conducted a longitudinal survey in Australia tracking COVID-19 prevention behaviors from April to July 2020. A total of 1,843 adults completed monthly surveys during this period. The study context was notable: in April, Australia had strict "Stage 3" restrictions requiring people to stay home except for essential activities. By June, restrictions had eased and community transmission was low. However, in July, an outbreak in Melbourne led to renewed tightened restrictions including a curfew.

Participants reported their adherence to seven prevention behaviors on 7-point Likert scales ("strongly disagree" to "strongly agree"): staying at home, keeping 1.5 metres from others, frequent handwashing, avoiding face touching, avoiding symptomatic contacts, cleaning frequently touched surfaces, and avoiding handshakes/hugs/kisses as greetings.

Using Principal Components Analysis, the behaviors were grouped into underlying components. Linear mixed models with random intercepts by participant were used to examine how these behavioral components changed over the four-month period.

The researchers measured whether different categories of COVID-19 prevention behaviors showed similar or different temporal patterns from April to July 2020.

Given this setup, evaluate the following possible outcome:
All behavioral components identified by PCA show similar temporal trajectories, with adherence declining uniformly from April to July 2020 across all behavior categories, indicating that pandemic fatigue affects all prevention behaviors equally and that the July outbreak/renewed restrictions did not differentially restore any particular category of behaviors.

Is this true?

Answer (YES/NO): NO